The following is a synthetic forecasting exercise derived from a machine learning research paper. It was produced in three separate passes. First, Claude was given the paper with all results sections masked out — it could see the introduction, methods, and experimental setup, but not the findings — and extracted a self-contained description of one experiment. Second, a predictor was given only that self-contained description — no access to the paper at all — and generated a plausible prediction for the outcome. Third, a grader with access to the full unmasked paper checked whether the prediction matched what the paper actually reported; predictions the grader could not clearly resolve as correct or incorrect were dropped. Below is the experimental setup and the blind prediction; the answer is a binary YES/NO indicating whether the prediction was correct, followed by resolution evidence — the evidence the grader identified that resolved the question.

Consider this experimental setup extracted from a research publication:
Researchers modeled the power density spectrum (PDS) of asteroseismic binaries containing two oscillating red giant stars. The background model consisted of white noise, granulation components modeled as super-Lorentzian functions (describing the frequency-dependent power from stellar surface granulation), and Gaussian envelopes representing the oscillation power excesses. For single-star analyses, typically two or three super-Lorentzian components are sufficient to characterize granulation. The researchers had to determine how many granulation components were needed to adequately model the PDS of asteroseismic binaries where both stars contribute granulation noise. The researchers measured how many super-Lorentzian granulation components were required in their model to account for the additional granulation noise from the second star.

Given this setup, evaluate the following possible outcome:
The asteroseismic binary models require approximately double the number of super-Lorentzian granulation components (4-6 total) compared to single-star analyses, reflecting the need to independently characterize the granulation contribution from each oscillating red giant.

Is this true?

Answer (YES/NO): YES